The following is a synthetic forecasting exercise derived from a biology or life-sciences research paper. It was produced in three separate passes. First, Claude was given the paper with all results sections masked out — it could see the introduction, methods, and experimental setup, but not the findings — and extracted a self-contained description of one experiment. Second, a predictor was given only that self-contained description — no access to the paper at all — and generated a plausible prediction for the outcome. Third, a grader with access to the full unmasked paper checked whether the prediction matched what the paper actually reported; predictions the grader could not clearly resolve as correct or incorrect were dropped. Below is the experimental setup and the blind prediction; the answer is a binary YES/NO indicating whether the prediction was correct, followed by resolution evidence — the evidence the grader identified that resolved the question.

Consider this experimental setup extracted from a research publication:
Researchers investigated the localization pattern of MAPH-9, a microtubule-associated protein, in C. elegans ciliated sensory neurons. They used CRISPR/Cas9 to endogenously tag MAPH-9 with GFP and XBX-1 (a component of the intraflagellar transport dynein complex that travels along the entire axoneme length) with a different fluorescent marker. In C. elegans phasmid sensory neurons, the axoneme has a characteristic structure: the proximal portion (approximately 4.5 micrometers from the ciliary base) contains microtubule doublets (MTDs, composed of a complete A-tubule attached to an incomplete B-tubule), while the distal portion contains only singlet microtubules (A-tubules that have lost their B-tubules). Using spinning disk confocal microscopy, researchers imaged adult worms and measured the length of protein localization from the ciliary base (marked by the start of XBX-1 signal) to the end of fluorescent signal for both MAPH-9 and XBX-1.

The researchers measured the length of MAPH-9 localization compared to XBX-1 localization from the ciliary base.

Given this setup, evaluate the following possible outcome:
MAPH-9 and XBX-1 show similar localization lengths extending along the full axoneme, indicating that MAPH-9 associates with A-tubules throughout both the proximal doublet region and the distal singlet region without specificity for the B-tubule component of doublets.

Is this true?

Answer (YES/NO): NO